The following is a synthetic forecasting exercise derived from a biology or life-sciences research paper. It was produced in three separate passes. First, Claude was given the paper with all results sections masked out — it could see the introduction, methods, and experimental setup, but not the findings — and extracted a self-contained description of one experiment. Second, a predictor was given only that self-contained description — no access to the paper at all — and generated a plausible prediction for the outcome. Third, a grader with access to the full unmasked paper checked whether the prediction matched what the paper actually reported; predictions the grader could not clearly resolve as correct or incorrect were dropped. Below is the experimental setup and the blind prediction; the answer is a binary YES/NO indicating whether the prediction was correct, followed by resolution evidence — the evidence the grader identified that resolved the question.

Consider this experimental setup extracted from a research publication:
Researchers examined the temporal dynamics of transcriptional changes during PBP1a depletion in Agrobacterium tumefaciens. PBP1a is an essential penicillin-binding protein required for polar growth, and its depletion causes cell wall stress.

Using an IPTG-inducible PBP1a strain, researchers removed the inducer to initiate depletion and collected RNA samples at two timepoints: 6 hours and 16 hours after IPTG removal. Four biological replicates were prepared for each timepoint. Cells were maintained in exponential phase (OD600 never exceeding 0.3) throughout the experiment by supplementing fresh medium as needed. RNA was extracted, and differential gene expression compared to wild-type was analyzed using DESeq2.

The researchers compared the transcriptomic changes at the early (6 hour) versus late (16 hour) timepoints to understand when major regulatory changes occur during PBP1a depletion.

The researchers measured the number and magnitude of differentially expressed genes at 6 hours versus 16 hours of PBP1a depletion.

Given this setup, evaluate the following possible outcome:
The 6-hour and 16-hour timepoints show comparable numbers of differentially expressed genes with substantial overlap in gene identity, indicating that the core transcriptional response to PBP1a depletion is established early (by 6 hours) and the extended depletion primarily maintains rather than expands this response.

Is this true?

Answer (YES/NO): NO